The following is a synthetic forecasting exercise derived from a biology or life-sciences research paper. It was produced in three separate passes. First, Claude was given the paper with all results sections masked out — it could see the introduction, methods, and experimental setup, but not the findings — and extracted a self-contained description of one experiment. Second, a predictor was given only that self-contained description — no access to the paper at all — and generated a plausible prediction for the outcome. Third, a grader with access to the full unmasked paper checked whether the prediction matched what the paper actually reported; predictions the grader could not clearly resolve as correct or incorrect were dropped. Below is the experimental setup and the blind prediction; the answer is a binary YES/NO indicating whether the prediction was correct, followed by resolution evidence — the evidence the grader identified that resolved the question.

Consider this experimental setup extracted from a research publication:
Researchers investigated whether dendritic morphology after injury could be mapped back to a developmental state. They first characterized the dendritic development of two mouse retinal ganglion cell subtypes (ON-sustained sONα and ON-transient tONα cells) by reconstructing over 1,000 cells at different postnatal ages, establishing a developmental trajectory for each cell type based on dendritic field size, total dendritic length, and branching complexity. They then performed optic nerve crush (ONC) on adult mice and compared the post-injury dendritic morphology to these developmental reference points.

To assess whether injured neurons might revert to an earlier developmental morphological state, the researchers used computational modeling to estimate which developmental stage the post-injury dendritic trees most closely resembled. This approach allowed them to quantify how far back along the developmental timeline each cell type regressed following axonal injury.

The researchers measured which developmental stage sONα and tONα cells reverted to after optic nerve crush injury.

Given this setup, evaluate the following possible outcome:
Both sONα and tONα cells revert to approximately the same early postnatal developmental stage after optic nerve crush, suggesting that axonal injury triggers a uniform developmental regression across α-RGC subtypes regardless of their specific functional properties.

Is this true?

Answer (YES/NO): NO